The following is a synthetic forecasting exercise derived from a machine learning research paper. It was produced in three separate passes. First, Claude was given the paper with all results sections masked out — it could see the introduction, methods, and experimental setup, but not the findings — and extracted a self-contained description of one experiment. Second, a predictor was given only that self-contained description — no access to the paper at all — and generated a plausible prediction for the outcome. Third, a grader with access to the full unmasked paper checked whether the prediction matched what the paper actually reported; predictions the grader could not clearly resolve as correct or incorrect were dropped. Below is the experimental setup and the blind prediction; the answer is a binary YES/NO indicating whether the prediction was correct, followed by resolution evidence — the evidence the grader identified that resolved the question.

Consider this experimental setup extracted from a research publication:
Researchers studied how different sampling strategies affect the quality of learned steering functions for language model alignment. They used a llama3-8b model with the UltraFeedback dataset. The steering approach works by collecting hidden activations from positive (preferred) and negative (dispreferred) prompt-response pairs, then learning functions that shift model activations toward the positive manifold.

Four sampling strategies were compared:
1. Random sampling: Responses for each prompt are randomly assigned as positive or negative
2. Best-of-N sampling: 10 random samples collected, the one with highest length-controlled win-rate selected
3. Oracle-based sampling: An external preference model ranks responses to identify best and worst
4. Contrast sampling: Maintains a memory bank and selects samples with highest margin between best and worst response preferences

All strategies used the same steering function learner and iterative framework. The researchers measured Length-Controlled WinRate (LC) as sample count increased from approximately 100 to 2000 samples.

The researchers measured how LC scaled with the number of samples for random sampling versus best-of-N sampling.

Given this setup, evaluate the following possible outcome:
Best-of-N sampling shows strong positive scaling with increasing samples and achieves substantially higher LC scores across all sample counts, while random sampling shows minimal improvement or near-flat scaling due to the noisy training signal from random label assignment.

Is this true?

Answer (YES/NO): NO